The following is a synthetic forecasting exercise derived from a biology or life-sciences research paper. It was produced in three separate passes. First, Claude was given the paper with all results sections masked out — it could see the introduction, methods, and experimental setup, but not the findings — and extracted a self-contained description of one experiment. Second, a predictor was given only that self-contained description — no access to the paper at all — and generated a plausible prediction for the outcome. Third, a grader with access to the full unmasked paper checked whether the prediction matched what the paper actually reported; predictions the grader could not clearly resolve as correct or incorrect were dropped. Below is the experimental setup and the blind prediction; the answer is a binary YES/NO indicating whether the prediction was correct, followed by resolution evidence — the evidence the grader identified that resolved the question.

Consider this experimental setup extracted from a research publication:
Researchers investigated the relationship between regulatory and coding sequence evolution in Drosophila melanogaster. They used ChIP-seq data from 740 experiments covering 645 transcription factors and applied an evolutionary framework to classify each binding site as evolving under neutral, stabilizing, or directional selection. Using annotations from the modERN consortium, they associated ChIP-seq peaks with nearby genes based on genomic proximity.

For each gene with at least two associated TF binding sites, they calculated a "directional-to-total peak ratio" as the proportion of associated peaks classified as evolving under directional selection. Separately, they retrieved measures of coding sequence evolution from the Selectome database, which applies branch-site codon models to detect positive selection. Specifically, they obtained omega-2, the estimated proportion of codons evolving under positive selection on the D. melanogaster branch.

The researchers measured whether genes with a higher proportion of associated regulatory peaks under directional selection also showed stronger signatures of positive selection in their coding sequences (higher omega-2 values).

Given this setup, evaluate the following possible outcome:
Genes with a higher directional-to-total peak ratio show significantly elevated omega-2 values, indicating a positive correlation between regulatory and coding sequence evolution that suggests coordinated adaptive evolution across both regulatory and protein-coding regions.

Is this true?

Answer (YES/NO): NO